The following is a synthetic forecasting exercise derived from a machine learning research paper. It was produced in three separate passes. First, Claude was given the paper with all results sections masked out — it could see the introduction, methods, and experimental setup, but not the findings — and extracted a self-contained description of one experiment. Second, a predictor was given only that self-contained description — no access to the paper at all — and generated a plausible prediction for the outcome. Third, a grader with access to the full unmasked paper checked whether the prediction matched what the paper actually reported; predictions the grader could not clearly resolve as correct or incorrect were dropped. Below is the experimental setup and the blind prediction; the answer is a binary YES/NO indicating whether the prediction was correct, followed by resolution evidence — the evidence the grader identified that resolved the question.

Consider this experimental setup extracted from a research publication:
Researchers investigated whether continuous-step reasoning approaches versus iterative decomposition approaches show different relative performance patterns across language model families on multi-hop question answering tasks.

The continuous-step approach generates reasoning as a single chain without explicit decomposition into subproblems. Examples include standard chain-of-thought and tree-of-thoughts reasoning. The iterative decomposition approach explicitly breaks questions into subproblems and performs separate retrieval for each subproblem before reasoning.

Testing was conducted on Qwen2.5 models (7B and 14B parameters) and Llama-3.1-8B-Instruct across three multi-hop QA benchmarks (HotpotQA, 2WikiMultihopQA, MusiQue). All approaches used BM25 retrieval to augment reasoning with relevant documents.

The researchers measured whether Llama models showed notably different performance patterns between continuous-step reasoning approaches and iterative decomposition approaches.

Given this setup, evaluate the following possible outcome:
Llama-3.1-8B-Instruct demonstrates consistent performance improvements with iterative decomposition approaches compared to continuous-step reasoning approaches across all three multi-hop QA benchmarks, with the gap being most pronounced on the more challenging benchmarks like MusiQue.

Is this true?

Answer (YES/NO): NO